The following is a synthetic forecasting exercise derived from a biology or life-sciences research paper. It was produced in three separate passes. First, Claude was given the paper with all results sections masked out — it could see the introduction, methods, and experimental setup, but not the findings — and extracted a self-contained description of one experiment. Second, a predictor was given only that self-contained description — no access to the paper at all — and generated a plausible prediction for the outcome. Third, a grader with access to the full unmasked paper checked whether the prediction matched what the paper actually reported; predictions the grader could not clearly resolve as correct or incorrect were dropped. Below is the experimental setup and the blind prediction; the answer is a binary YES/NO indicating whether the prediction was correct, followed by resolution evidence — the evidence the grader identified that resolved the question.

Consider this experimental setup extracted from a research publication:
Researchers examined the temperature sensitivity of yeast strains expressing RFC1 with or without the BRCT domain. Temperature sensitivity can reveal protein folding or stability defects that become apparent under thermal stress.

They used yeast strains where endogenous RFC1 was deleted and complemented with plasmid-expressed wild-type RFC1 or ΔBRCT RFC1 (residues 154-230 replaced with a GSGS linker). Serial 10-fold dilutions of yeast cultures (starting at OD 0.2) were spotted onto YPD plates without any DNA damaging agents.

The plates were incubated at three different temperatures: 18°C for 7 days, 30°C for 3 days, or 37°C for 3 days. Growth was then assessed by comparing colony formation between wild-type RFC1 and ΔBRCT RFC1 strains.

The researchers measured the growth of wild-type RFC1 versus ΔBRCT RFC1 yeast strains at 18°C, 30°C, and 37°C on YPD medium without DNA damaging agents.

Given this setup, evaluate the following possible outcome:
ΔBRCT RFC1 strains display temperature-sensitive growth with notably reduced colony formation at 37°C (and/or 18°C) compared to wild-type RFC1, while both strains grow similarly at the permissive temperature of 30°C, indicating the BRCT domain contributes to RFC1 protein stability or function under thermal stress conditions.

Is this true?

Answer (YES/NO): NO